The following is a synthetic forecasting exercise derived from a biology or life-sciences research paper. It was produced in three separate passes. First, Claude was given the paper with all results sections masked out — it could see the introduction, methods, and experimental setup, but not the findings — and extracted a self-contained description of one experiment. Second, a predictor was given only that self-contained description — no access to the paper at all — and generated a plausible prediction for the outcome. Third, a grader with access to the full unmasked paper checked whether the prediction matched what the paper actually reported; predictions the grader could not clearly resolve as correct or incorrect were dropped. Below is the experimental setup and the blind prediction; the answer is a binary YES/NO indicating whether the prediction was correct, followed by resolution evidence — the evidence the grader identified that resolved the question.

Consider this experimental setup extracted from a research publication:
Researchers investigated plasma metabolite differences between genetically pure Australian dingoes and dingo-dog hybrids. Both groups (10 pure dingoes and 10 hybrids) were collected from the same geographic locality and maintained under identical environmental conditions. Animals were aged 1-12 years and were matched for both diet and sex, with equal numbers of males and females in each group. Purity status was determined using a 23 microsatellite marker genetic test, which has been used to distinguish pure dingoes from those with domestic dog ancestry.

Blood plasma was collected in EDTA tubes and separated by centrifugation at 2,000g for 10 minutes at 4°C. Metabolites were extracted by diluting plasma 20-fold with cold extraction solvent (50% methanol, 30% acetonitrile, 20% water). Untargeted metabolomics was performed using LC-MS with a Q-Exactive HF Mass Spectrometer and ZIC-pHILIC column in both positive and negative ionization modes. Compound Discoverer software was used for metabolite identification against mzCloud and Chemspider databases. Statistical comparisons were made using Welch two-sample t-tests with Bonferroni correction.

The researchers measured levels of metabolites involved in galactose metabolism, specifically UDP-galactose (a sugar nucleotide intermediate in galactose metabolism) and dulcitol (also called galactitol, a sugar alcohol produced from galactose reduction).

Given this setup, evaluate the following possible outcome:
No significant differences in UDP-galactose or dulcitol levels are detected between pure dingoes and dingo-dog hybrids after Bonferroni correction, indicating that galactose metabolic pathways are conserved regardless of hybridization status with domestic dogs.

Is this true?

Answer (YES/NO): NO